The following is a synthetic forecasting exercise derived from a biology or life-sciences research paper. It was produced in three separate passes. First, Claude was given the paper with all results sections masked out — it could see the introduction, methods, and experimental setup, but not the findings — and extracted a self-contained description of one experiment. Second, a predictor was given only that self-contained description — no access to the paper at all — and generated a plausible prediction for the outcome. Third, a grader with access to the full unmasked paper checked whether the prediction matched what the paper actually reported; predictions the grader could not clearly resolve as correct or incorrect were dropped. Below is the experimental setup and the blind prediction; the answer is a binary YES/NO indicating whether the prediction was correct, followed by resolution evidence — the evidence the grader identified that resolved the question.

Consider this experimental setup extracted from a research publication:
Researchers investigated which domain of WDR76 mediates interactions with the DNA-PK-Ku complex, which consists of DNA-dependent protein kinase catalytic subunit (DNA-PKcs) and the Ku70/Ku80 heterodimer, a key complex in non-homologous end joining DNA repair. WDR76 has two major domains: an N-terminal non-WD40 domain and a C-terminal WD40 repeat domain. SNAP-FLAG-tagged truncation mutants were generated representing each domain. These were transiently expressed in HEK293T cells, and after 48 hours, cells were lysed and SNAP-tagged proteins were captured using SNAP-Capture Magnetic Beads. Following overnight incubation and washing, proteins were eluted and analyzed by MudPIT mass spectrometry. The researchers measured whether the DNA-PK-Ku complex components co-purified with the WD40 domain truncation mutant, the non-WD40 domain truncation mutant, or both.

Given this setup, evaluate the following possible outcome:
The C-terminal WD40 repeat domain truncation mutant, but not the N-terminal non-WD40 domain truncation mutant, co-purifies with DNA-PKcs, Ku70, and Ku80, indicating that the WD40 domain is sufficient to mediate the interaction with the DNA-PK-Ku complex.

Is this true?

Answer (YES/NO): NO